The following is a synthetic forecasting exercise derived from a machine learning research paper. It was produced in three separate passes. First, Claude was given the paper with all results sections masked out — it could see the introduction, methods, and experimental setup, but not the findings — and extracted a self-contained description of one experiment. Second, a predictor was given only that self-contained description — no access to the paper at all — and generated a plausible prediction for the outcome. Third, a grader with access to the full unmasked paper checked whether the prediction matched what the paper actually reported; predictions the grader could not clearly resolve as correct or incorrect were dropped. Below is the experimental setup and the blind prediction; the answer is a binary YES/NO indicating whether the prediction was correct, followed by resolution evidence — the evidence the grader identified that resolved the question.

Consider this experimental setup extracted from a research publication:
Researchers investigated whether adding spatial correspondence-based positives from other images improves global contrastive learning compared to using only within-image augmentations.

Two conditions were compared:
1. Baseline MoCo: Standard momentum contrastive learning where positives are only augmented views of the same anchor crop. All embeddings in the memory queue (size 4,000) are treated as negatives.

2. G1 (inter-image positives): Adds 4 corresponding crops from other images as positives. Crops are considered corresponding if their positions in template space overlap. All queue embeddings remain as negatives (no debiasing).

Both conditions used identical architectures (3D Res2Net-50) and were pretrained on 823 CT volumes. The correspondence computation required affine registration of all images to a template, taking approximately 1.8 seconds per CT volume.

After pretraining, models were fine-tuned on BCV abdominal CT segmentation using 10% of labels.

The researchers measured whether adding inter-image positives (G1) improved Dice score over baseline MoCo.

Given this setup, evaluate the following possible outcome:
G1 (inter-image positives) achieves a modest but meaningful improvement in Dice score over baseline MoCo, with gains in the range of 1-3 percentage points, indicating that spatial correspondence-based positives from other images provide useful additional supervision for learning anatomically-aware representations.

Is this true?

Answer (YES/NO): NO